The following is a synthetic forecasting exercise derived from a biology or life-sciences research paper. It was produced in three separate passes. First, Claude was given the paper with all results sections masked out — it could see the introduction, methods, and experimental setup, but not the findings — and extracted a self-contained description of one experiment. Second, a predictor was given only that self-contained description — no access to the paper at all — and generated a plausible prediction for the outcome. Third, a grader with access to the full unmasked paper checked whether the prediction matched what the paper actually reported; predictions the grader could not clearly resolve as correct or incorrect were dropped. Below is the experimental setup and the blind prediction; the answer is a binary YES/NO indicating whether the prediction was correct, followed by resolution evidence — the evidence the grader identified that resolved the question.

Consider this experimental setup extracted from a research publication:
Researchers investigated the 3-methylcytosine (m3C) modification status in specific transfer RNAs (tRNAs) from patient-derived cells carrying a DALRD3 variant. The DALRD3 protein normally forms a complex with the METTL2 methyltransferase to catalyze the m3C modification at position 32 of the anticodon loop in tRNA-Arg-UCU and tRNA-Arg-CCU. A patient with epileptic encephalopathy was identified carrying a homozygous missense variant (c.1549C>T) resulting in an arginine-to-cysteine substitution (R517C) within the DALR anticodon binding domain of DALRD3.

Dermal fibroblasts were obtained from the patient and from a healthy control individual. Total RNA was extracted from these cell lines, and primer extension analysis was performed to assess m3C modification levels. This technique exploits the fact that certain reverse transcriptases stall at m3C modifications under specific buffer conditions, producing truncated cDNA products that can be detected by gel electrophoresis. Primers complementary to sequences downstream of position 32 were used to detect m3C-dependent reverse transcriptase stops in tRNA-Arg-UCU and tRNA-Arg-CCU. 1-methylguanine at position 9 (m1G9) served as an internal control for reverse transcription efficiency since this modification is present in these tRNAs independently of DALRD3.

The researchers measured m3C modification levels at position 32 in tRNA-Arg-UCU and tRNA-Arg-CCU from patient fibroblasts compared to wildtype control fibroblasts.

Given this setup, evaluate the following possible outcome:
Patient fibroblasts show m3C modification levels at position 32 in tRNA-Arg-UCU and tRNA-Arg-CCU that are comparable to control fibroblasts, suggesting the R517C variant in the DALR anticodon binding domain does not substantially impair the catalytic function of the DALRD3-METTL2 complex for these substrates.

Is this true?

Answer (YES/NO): NO